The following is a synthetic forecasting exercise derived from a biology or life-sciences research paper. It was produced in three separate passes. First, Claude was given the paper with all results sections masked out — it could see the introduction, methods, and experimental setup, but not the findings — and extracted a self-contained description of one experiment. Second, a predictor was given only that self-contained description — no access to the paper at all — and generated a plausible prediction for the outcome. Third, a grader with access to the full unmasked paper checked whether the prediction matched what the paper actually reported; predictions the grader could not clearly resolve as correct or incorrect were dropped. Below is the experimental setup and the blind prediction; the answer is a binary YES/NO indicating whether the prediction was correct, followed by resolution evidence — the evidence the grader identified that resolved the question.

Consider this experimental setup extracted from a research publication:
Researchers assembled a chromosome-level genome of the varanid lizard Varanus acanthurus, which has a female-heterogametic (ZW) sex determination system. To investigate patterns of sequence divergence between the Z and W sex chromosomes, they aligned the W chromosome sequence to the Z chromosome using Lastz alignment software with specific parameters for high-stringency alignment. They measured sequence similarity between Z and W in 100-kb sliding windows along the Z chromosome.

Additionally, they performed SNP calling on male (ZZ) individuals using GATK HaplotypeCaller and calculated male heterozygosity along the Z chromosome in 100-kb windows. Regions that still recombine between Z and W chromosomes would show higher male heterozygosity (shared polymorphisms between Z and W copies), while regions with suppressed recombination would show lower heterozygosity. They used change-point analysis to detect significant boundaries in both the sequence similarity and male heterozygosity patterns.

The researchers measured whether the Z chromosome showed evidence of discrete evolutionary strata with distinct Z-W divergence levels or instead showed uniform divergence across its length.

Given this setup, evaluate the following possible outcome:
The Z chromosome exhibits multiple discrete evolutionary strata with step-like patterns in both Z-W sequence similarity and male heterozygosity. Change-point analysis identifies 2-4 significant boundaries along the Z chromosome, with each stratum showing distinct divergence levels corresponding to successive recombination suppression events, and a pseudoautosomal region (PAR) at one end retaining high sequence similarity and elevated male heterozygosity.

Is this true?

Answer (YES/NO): YES